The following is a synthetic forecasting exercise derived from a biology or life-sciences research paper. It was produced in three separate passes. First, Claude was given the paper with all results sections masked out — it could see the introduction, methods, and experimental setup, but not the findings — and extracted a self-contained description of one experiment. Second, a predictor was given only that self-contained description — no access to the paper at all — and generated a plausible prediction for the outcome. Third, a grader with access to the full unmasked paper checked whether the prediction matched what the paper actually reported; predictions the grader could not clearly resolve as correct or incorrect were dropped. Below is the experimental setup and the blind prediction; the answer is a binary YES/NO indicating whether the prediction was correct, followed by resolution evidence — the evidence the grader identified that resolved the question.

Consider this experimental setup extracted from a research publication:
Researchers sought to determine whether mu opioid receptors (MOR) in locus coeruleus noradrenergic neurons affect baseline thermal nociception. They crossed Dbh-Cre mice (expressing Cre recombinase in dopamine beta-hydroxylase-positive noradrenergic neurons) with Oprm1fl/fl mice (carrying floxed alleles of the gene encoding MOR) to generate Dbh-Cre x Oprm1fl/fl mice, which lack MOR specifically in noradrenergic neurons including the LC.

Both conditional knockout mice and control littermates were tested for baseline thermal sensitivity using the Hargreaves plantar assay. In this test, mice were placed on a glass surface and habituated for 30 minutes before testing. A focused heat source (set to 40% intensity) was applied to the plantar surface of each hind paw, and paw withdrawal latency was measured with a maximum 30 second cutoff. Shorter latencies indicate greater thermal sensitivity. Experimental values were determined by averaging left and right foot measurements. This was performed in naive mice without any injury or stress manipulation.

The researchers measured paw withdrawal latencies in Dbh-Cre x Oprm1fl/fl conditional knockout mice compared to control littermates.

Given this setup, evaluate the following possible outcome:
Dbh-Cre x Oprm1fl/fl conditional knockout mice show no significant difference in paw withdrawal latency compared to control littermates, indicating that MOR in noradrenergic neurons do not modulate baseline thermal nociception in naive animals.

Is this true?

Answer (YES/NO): NO